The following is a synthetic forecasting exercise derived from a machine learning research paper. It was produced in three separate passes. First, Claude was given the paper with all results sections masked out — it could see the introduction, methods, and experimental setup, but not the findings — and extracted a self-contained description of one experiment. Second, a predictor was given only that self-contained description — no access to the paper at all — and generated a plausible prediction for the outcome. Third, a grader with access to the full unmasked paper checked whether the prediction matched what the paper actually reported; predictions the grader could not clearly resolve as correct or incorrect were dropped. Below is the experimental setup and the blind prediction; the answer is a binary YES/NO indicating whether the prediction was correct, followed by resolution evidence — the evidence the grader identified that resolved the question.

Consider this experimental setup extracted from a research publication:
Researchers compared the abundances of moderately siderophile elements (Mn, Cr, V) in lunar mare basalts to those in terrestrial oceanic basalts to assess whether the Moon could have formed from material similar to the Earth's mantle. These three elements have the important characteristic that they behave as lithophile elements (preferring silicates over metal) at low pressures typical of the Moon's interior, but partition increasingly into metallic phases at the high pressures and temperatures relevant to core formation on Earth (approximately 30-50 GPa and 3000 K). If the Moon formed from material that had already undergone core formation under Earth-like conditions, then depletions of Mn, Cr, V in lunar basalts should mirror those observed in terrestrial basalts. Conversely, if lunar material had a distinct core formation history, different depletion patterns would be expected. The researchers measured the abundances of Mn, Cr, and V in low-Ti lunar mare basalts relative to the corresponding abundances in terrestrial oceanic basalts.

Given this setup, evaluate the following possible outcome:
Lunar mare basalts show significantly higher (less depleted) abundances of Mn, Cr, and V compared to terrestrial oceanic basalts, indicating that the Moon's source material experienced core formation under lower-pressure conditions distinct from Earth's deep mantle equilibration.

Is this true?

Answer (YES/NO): NO